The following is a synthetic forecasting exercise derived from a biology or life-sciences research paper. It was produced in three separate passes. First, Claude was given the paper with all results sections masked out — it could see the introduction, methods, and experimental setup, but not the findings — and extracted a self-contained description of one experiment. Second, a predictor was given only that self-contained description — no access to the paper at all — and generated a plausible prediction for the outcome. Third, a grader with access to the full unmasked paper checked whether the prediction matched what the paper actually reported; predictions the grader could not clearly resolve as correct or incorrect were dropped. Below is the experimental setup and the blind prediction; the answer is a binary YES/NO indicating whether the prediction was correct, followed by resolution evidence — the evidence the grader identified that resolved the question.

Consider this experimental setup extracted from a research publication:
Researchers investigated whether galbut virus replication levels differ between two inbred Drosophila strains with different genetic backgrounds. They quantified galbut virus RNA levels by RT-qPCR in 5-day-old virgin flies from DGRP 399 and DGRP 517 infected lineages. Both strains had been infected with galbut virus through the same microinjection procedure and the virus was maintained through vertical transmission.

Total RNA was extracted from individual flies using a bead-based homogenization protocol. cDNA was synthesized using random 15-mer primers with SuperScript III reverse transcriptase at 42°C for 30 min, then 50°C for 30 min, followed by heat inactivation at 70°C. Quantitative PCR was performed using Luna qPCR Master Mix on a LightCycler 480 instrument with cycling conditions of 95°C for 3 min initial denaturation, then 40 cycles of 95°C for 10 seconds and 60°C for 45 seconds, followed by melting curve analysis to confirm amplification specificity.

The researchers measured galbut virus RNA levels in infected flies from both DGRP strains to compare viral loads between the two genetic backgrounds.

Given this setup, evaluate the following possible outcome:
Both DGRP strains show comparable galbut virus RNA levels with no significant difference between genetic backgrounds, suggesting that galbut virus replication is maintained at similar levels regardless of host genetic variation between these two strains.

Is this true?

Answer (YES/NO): NO